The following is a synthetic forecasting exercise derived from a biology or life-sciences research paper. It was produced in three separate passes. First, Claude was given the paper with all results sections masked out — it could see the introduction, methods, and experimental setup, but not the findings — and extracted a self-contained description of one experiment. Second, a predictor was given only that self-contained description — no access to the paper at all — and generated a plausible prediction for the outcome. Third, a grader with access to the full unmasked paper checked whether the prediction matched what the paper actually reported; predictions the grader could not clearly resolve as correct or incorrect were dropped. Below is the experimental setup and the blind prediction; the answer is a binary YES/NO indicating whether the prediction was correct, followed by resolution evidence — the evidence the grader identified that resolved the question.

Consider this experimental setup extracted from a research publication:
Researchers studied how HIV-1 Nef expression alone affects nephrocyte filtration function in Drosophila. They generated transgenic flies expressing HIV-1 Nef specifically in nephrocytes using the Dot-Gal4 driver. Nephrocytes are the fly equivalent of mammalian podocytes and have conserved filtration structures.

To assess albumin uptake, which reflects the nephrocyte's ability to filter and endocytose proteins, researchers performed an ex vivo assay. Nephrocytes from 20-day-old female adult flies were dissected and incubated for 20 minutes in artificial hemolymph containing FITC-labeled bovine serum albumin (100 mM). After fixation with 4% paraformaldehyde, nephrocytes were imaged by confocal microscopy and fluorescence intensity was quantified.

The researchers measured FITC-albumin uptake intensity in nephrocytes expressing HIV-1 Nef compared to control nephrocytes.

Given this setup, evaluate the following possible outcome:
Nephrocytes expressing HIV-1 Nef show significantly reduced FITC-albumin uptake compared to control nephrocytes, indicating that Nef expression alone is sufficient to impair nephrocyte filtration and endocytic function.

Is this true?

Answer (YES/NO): NO